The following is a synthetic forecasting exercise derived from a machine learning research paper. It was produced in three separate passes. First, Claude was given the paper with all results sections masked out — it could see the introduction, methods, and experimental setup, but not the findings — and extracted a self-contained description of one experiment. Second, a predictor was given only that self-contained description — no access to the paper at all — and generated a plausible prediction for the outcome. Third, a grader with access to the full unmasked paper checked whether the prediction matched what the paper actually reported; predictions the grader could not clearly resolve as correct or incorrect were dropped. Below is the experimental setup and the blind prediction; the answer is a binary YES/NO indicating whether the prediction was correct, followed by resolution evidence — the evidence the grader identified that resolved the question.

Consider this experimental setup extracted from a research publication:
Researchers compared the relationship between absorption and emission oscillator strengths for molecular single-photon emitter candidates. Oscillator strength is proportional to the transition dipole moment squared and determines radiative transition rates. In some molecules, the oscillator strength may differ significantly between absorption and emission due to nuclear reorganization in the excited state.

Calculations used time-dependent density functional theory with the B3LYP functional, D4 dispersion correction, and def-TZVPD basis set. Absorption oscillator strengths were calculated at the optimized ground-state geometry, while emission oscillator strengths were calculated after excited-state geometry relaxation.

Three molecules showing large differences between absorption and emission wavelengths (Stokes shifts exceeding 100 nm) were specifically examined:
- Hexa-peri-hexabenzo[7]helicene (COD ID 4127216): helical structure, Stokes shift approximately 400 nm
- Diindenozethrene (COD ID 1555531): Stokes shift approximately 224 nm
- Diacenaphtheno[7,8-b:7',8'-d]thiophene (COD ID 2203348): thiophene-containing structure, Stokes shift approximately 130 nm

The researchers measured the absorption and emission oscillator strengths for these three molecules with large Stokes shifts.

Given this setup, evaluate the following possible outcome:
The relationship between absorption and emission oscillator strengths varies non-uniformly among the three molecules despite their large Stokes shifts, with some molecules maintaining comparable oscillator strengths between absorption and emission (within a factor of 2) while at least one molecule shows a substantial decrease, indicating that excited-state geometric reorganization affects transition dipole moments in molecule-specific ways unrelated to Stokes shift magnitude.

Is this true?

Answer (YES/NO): YES